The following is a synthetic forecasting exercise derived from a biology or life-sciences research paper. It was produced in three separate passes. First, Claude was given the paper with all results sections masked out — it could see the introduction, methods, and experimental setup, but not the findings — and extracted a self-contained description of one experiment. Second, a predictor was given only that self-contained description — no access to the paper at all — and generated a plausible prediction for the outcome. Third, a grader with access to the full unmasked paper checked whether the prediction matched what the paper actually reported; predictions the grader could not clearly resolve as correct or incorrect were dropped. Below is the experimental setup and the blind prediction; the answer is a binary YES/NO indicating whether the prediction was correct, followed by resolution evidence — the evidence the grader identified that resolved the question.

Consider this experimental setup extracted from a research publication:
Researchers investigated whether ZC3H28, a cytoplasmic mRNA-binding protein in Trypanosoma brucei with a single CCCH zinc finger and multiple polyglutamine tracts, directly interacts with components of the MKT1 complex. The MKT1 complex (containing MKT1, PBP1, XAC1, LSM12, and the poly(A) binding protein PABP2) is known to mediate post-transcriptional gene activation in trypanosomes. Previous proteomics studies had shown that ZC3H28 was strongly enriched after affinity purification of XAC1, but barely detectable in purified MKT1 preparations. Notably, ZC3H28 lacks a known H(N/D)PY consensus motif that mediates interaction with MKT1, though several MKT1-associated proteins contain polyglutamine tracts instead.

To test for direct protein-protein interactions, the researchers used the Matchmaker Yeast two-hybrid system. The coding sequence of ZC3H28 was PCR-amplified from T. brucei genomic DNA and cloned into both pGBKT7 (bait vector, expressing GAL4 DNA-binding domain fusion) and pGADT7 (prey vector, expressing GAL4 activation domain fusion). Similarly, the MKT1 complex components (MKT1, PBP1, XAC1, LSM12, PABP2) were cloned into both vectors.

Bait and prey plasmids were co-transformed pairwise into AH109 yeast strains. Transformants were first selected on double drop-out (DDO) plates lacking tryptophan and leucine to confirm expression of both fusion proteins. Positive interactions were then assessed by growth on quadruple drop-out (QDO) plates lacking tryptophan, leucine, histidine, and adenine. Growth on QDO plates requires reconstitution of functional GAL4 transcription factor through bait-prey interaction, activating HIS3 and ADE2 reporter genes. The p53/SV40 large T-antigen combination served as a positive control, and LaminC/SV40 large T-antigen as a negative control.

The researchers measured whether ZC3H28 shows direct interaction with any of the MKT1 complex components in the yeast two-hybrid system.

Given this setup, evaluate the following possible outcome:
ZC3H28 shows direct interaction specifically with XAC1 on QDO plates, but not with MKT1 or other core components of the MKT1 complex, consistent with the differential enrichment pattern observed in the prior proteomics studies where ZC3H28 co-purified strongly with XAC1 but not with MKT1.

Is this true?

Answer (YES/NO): NO